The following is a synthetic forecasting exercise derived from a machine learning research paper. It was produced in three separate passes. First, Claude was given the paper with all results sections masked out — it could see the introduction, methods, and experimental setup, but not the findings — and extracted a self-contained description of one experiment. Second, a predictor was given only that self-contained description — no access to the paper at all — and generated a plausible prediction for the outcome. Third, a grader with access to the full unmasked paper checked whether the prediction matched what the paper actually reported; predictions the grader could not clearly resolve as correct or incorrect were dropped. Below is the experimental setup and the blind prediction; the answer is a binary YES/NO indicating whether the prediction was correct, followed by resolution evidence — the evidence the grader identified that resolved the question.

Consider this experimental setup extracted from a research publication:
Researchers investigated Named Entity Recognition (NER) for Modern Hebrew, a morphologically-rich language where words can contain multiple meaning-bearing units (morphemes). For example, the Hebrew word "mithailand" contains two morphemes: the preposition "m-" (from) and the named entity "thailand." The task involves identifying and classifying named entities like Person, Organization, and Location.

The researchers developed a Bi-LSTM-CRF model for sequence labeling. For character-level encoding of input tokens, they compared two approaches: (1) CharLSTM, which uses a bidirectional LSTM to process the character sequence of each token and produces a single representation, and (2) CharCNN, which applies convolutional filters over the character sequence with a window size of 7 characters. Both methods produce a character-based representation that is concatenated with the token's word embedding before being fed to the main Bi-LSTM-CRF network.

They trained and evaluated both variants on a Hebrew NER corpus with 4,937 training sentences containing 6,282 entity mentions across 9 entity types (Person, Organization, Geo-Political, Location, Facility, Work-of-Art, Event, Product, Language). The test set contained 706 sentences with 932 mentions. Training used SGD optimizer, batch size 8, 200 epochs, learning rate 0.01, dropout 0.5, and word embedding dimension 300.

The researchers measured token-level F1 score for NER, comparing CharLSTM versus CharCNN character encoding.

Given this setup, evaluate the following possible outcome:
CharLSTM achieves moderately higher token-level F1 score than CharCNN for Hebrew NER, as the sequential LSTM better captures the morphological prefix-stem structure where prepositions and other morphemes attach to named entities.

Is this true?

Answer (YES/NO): NO